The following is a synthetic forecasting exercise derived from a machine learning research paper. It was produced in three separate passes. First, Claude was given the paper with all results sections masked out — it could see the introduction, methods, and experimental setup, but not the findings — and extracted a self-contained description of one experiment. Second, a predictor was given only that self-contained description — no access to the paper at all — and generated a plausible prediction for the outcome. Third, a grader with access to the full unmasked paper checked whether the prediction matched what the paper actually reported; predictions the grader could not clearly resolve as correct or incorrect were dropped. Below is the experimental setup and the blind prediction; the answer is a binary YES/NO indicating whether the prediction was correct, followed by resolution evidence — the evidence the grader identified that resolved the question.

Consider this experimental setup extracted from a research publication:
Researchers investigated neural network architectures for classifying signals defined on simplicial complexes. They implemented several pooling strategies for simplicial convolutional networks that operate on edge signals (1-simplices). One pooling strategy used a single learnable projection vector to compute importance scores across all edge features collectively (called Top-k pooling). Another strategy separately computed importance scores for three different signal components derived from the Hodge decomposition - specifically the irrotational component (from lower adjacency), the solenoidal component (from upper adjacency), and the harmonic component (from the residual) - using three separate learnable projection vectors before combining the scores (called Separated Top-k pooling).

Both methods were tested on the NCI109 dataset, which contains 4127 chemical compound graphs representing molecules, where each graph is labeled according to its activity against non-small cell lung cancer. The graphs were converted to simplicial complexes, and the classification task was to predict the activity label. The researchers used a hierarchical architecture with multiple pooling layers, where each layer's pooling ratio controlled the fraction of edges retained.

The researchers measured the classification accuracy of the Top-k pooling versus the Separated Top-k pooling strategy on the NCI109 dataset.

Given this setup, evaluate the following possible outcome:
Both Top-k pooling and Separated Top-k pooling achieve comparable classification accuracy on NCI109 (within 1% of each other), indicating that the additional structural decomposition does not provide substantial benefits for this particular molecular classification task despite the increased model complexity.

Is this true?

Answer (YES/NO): NO